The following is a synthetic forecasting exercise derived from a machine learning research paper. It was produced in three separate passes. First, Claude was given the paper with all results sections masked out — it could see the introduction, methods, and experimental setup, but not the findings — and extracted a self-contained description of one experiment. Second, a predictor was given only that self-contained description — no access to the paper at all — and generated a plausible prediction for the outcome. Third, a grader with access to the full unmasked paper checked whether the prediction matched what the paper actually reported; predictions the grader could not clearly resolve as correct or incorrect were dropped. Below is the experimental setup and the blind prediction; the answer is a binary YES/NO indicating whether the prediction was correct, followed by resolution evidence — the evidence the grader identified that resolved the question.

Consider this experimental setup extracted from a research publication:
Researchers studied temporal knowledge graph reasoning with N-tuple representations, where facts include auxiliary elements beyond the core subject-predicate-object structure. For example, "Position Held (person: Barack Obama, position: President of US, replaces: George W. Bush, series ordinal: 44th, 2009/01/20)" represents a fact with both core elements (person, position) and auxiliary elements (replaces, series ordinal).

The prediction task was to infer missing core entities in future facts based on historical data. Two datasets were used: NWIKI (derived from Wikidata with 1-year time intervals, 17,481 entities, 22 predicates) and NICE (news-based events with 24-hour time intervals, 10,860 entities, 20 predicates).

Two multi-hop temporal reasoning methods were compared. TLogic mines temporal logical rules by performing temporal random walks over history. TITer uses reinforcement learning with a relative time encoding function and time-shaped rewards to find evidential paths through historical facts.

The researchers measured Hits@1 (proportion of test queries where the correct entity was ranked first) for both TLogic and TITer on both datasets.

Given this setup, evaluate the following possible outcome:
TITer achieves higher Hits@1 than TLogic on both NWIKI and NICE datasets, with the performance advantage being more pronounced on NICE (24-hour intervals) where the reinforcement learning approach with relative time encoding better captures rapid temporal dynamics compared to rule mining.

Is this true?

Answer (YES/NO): NO